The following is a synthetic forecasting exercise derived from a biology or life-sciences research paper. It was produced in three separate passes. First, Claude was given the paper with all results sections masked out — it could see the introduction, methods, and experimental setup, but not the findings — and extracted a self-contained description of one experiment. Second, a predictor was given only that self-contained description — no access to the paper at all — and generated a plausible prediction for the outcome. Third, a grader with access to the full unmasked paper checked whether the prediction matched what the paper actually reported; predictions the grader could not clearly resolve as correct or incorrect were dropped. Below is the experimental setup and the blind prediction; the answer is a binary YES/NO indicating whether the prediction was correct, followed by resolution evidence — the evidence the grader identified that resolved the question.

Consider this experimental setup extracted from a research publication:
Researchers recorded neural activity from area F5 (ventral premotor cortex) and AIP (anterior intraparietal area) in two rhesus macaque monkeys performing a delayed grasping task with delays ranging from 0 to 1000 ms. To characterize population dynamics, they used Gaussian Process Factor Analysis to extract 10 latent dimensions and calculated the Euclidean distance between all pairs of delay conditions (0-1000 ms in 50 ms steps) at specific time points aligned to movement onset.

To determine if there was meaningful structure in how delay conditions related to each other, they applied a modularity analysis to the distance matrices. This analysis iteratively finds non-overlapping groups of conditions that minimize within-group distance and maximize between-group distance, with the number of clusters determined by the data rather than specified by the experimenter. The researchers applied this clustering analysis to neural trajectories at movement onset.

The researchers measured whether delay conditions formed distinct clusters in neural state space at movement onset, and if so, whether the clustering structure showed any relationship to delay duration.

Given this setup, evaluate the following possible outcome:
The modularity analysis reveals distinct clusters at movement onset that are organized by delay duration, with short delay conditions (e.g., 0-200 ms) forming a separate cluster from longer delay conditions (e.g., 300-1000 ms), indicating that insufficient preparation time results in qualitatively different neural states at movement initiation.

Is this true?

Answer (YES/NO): NO